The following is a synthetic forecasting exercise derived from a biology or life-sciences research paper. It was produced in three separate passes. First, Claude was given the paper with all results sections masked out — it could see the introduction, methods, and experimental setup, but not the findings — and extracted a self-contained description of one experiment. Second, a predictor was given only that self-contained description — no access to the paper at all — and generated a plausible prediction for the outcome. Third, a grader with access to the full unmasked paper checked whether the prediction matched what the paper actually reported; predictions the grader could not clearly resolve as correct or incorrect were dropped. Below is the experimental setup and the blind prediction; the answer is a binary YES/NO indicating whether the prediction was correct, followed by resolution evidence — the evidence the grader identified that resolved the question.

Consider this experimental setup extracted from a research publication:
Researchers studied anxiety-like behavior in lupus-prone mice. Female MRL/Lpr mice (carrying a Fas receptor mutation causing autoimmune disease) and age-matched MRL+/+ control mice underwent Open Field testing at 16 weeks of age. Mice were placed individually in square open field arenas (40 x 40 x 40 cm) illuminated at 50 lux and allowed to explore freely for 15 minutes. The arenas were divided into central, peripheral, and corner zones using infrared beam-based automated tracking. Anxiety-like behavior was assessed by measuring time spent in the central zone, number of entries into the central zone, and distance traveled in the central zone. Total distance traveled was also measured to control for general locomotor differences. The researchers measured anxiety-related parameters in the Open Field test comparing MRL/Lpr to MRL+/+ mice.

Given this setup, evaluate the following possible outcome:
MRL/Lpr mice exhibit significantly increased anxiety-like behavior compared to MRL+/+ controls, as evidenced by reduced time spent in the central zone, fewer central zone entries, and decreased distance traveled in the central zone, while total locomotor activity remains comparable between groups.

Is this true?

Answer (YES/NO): NO